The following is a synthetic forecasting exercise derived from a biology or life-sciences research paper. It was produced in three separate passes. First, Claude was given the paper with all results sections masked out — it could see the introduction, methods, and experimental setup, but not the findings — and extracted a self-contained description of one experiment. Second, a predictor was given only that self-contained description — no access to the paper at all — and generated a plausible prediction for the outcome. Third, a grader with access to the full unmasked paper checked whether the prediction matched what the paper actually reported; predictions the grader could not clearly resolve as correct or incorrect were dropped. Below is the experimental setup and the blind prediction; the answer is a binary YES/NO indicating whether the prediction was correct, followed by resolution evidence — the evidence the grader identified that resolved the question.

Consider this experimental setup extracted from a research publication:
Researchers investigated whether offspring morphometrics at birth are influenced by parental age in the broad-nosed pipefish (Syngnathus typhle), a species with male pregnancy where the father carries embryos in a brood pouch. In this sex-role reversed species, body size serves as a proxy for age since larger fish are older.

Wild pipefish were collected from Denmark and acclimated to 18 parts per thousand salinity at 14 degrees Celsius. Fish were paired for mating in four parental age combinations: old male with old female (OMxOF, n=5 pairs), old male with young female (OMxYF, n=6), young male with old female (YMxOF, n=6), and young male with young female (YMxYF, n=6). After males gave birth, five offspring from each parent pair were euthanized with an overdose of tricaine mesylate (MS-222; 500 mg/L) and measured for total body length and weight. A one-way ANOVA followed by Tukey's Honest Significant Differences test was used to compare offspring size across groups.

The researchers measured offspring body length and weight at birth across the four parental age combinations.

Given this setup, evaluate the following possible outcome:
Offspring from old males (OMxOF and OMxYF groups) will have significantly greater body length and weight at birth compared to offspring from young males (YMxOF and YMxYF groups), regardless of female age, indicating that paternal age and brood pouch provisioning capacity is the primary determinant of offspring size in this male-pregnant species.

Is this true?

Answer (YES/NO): NO